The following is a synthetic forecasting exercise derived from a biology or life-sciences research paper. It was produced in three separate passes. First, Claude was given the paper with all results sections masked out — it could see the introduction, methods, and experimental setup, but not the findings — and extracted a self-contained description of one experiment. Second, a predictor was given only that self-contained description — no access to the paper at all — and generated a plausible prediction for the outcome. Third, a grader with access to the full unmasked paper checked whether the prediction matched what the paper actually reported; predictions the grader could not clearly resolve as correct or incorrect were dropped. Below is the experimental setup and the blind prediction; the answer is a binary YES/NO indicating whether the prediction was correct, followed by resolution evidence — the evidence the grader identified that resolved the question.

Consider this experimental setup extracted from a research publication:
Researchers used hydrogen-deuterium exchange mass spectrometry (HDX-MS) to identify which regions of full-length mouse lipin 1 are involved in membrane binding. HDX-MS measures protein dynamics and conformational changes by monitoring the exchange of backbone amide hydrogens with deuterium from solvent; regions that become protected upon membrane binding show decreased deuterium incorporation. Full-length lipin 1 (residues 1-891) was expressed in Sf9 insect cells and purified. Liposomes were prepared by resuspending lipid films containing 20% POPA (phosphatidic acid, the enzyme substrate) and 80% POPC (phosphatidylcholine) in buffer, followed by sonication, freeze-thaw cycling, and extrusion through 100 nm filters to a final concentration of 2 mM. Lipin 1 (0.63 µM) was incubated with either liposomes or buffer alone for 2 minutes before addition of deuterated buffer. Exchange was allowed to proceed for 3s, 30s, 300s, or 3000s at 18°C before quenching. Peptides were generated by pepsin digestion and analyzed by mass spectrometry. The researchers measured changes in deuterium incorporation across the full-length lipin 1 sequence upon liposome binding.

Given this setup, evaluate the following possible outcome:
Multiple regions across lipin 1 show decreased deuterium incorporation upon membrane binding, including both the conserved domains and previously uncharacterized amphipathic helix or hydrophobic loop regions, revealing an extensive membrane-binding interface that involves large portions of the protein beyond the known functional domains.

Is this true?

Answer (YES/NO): YES